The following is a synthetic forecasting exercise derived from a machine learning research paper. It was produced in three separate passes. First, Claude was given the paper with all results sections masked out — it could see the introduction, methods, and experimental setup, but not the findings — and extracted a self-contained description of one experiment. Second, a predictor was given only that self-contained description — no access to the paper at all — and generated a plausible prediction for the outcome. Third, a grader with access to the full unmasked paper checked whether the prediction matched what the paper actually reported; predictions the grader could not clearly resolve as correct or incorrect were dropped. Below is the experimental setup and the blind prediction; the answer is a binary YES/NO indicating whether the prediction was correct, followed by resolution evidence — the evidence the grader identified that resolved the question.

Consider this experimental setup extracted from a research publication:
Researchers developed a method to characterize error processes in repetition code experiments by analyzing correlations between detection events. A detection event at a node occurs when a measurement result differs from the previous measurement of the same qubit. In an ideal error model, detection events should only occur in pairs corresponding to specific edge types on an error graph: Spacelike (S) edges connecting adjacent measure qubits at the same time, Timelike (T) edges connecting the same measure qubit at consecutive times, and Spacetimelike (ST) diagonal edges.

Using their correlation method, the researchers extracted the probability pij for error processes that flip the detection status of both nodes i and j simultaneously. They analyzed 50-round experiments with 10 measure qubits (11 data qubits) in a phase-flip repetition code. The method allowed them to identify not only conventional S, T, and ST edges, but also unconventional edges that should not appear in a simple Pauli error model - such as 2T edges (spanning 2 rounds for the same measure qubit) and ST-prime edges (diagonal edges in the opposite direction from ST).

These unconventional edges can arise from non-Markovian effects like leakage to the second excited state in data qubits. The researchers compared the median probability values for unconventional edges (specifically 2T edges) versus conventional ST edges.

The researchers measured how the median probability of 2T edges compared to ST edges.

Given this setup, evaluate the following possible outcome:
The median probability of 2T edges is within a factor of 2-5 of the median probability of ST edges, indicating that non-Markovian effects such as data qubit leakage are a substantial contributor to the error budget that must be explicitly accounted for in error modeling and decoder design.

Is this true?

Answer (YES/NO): YES